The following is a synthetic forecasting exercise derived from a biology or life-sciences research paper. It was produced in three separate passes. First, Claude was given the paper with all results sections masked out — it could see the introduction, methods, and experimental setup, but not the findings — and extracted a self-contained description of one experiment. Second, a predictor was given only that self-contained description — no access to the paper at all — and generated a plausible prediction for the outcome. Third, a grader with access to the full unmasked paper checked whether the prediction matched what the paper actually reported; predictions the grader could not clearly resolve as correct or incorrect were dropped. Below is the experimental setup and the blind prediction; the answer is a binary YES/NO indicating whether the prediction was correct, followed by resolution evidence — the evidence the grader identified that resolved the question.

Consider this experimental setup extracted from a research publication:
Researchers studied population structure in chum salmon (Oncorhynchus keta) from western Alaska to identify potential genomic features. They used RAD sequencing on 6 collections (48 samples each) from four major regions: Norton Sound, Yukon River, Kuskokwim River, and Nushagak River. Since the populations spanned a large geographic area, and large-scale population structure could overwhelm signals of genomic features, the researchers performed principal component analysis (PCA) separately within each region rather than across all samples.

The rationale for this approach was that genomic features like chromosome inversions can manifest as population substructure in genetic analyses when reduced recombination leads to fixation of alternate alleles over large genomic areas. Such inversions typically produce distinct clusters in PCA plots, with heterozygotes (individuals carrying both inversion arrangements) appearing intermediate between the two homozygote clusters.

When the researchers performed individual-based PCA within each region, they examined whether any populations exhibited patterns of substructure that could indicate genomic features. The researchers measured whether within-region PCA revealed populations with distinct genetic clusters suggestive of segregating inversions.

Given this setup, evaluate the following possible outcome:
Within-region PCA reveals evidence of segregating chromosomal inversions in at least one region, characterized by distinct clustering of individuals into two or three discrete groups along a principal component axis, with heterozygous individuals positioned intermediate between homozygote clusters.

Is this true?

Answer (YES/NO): YES